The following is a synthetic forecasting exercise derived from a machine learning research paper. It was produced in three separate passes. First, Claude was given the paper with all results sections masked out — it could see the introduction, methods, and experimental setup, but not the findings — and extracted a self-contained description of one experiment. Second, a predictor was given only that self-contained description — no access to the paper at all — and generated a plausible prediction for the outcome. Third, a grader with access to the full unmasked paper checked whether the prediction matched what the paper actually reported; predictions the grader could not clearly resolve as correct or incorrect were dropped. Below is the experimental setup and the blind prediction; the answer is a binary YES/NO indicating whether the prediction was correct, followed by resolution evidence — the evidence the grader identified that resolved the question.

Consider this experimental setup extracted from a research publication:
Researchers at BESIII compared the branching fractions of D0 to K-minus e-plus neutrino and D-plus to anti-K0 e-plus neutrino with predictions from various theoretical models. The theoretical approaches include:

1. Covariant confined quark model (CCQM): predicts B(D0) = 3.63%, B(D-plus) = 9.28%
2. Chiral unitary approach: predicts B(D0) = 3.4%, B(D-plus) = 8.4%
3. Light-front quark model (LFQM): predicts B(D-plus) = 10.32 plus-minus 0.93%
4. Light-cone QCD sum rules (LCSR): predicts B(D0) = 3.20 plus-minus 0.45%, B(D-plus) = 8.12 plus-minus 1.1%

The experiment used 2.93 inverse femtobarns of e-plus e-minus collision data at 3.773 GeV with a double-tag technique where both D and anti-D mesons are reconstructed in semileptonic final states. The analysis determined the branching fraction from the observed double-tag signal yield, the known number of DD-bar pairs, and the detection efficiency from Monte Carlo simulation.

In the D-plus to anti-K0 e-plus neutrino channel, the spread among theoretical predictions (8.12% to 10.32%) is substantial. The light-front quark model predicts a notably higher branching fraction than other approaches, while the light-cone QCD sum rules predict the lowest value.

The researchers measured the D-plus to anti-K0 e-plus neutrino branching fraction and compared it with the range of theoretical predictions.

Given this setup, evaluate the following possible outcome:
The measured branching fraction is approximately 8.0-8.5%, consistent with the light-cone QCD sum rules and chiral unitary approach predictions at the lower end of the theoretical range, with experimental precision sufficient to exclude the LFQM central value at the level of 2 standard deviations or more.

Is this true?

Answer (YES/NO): NO